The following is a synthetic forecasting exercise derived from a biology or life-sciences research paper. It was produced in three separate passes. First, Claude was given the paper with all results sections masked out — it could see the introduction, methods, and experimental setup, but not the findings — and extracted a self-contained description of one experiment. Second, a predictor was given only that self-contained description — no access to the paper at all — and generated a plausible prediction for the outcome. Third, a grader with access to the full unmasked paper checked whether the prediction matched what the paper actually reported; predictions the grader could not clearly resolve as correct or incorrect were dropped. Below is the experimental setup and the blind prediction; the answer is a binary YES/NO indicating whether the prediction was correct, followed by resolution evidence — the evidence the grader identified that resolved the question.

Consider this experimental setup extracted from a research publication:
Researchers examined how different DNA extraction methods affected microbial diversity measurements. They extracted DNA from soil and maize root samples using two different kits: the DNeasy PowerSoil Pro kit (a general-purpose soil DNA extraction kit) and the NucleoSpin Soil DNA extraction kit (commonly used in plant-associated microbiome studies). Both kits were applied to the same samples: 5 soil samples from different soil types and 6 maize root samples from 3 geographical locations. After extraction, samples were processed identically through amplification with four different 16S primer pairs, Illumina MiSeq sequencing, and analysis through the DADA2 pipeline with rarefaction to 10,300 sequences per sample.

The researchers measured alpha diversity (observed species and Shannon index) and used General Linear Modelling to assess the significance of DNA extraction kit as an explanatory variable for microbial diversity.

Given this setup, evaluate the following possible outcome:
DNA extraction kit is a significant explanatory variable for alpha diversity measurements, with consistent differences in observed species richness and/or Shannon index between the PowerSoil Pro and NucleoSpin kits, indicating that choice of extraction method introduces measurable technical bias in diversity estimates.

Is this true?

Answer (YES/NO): NO